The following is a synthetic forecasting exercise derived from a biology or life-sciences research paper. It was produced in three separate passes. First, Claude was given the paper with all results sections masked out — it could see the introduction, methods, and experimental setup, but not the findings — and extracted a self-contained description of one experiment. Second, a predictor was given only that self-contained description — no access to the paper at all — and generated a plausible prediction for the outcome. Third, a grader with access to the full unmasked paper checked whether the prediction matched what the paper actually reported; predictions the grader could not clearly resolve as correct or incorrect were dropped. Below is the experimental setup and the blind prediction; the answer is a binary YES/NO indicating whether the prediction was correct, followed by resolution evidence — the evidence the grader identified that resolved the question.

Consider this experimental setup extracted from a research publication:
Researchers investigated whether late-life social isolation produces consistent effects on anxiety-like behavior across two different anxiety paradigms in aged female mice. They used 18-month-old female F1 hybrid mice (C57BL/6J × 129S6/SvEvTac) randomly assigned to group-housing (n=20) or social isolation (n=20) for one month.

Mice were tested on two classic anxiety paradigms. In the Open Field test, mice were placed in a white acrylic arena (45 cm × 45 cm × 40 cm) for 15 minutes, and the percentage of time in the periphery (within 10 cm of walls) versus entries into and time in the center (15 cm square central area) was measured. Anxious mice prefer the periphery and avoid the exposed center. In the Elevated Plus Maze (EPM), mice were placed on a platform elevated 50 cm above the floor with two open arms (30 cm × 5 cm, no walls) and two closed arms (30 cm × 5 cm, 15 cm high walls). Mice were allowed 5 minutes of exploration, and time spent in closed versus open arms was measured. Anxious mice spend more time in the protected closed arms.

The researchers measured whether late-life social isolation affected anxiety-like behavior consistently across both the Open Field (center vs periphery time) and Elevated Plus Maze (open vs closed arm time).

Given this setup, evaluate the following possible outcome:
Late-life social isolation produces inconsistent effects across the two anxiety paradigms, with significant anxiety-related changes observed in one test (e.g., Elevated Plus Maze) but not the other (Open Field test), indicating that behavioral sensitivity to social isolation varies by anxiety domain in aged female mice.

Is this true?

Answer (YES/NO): NO